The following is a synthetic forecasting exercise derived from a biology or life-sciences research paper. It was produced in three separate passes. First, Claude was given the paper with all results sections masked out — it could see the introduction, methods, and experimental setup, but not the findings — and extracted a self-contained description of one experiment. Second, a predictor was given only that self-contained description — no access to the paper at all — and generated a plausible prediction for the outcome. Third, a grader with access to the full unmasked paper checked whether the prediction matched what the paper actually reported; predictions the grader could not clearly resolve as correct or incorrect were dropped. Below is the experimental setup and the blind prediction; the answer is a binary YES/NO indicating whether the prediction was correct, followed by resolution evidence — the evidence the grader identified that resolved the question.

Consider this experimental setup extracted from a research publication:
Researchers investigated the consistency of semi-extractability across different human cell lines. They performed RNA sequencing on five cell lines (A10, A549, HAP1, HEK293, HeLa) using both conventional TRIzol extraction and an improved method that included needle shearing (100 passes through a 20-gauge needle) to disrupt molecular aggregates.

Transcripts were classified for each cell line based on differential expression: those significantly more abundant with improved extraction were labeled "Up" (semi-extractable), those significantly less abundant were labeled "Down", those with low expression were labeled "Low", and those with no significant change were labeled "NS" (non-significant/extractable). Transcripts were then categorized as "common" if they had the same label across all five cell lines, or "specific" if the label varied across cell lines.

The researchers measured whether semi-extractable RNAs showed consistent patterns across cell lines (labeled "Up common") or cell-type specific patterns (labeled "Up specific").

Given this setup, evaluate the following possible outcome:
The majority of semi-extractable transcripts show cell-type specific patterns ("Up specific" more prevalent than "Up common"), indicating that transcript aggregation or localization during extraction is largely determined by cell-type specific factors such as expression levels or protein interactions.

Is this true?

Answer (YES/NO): YES